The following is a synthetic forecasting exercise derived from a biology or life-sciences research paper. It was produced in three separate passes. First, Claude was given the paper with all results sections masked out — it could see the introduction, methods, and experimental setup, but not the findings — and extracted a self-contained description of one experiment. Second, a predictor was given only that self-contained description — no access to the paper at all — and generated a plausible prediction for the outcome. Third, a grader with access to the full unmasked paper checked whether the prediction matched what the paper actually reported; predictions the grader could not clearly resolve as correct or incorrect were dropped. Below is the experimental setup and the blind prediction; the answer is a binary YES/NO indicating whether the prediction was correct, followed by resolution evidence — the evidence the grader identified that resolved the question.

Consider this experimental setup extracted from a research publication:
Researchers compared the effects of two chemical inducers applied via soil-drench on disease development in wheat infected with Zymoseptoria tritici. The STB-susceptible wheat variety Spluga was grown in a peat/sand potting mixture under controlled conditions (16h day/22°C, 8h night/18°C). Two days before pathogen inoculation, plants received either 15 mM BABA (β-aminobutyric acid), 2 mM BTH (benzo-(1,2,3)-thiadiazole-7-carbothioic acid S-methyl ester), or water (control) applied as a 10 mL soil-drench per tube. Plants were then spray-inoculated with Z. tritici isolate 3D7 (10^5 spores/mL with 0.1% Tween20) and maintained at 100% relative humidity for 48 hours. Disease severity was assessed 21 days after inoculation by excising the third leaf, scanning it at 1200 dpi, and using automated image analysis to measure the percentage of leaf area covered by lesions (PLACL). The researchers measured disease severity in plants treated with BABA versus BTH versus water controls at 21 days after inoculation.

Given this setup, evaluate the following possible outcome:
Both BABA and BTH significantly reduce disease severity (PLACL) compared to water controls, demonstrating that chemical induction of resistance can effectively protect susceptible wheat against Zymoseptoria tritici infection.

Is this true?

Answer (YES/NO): NO